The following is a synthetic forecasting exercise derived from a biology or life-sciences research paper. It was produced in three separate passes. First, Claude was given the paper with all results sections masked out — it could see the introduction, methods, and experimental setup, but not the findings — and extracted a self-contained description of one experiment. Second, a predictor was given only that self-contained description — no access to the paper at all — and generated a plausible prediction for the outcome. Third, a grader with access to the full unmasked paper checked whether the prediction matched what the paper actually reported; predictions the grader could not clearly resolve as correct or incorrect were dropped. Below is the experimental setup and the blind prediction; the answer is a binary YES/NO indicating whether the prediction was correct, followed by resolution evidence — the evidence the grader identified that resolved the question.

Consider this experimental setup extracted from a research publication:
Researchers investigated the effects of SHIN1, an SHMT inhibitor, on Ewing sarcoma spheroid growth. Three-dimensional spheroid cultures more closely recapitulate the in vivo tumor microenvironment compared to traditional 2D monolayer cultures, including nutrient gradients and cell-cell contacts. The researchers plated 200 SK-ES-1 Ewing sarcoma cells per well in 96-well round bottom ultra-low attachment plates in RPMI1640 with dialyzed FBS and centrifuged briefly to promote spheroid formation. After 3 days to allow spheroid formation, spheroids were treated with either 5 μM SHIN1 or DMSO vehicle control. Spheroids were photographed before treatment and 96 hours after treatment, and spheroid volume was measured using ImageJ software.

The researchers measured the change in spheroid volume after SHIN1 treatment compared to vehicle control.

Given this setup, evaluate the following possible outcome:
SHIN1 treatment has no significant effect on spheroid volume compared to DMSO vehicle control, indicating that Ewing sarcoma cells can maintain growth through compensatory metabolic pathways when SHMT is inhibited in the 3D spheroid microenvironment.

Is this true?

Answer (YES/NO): NO